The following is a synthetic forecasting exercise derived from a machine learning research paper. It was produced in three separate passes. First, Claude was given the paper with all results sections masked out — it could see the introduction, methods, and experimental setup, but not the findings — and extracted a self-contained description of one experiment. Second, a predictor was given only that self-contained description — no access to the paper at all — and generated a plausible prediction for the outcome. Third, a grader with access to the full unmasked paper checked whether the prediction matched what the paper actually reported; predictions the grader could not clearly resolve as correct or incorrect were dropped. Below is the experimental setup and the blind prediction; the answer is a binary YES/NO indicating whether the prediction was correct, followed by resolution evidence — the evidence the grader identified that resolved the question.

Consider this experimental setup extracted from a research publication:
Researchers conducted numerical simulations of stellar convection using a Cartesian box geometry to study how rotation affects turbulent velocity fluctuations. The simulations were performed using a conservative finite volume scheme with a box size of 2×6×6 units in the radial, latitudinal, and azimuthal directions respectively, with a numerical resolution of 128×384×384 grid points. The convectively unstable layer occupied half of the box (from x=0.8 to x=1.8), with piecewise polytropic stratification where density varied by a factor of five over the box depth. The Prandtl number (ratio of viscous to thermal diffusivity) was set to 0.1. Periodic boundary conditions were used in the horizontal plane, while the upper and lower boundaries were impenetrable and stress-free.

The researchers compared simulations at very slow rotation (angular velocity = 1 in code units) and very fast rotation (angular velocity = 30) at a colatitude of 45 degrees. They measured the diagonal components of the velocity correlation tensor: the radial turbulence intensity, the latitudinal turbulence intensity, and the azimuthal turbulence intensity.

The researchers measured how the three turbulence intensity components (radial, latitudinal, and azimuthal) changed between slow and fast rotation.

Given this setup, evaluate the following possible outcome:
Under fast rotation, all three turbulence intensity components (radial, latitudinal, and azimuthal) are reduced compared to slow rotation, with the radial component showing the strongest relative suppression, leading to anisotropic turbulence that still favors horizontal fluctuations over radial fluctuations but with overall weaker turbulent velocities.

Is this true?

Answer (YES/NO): NO